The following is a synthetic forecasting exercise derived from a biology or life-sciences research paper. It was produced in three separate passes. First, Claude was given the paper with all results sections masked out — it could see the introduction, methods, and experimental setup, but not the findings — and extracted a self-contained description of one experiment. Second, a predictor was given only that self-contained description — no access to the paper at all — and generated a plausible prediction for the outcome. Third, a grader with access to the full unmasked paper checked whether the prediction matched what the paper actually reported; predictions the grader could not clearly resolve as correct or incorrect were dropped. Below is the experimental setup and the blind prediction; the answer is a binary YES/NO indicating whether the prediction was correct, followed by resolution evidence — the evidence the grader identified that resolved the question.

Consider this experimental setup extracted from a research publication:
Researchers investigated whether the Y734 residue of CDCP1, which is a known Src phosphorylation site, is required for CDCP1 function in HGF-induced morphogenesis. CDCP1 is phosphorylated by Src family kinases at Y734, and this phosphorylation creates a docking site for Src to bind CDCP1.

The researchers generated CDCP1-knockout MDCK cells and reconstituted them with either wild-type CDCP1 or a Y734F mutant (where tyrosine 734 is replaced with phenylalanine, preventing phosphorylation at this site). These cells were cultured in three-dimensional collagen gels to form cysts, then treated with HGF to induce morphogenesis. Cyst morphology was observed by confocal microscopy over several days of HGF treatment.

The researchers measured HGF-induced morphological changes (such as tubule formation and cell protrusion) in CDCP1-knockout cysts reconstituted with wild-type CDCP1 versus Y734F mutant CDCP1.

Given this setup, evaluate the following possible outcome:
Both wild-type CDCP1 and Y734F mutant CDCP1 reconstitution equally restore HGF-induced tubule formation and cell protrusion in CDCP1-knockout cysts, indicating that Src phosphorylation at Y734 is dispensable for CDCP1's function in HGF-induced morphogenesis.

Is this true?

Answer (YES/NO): NO